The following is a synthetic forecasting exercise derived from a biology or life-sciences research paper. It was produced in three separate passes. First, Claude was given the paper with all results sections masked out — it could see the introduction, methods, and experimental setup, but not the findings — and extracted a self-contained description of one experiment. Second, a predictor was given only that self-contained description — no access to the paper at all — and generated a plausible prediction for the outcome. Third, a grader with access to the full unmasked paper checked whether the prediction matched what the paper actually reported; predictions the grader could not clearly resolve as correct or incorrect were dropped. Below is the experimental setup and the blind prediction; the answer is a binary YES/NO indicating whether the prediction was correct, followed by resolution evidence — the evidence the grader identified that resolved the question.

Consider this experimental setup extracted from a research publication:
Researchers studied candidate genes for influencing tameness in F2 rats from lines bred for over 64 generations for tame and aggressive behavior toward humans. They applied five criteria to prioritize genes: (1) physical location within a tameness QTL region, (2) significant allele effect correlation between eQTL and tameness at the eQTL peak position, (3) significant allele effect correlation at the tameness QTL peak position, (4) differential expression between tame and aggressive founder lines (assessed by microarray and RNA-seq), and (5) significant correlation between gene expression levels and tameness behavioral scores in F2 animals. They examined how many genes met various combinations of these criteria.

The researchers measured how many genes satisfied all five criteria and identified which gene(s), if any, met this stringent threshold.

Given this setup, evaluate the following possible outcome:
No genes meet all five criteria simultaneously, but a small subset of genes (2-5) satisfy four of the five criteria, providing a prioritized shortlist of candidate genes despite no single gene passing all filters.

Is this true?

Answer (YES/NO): NO